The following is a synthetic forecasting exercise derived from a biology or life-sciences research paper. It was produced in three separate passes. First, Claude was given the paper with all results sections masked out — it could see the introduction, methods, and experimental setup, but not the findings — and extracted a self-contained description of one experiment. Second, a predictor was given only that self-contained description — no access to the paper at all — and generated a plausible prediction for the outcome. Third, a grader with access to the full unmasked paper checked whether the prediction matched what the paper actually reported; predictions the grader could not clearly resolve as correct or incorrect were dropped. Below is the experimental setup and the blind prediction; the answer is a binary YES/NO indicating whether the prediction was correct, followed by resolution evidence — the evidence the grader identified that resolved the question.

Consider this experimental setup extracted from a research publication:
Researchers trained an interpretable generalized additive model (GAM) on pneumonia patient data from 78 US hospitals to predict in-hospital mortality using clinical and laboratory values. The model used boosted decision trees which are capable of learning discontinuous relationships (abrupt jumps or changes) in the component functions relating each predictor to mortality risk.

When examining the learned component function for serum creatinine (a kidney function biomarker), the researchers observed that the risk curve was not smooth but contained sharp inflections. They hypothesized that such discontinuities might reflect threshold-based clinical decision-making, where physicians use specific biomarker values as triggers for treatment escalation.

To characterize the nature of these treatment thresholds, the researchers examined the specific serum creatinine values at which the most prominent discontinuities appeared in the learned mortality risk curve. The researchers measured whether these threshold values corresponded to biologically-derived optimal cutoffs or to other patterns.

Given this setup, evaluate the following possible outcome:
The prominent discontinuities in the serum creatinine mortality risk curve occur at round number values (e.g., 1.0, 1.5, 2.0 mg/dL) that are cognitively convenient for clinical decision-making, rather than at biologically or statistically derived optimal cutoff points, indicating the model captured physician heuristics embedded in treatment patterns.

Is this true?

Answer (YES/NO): YES